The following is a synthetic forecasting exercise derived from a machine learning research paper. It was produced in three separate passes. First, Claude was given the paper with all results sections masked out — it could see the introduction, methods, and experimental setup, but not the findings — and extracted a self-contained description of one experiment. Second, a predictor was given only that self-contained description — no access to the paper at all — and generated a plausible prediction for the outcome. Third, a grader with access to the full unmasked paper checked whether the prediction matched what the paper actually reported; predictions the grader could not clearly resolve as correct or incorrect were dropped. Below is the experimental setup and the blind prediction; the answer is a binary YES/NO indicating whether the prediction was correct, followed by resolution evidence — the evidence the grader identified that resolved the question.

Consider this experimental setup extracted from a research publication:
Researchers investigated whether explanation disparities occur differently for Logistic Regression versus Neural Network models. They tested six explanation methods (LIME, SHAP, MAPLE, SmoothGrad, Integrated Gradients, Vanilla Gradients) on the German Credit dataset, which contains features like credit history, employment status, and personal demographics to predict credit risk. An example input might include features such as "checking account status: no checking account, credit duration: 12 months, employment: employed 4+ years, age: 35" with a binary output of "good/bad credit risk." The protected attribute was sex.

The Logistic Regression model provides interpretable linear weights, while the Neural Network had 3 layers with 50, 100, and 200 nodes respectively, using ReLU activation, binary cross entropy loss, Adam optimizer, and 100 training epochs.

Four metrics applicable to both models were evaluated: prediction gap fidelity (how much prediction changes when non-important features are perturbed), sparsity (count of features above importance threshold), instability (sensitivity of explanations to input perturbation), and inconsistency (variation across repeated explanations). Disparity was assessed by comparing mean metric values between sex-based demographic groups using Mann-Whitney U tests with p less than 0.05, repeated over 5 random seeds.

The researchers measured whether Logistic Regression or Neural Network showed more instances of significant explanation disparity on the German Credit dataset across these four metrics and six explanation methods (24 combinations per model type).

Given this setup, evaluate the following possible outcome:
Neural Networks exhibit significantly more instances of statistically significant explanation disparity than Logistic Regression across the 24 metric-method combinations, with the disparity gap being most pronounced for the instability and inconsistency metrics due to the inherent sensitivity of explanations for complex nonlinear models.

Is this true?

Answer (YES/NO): NO